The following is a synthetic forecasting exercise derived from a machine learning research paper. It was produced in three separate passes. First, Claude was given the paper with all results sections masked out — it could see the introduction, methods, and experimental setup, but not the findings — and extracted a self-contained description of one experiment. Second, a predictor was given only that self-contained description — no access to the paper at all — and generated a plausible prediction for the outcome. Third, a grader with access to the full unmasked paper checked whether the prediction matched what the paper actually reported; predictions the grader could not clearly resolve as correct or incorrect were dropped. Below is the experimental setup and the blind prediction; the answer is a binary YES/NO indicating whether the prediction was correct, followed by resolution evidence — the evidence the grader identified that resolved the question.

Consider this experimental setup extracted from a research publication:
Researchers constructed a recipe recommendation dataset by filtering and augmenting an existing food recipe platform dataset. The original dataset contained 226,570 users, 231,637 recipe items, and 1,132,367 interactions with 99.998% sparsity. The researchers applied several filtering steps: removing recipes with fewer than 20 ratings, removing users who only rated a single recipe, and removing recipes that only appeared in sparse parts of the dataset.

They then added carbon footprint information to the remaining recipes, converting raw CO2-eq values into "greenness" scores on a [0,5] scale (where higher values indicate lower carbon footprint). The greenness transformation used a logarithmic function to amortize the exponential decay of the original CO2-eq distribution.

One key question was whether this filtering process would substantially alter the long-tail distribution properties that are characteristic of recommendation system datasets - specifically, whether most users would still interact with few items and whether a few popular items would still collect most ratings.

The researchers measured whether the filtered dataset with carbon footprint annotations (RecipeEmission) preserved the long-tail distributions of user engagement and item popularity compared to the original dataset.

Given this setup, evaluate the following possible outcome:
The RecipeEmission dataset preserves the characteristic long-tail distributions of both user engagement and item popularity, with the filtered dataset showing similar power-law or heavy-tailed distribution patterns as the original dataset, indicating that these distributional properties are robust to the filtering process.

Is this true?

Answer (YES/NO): YES